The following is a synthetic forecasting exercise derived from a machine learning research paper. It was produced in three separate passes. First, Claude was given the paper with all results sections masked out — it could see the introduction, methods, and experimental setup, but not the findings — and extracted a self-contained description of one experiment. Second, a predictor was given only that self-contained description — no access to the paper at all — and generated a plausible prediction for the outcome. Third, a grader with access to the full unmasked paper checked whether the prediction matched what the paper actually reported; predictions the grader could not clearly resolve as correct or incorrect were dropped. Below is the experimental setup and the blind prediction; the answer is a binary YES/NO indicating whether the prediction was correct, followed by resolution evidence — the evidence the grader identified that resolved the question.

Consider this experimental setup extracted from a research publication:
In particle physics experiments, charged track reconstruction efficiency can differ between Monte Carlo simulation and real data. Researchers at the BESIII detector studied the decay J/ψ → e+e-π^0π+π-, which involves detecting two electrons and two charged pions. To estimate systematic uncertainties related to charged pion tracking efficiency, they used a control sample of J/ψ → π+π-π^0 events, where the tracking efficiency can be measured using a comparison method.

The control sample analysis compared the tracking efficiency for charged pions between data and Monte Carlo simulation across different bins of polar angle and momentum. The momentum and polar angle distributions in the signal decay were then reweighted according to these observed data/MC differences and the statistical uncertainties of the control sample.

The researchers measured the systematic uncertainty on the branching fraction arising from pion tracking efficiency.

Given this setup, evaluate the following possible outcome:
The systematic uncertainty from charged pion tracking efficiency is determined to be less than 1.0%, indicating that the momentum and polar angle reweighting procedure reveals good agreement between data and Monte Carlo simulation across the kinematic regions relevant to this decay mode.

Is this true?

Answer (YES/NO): NO